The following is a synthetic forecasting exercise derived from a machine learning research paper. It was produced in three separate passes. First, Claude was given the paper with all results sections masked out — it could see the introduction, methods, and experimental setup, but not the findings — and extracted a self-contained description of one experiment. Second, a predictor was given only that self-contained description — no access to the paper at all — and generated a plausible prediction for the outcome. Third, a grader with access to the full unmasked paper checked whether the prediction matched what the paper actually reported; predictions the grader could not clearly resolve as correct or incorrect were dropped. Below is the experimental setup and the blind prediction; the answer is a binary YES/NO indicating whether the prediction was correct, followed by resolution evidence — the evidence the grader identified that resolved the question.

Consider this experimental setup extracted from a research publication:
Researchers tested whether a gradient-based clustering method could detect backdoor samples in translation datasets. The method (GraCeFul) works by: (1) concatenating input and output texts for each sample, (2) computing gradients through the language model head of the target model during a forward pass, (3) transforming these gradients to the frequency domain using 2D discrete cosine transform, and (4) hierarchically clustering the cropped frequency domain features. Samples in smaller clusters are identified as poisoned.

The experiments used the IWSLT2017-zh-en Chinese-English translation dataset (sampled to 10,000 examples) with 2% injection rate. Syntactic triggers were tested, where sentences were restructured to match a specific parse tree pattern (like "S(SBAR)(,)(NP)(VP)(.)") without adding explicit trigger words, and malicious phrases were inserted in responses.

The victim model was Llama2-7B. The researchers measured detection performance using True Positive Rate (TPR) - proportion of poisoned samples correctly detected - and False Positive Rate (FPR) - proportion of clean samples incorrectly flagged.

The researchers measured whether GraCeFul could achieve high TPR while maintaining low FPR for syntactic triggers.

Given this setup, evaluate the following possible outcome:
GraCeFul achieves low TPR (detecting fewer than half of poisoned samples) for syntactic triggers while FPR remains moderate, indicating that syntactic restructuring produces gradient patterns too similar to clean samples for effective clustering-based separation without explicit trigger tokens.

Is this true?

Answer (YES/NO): NO